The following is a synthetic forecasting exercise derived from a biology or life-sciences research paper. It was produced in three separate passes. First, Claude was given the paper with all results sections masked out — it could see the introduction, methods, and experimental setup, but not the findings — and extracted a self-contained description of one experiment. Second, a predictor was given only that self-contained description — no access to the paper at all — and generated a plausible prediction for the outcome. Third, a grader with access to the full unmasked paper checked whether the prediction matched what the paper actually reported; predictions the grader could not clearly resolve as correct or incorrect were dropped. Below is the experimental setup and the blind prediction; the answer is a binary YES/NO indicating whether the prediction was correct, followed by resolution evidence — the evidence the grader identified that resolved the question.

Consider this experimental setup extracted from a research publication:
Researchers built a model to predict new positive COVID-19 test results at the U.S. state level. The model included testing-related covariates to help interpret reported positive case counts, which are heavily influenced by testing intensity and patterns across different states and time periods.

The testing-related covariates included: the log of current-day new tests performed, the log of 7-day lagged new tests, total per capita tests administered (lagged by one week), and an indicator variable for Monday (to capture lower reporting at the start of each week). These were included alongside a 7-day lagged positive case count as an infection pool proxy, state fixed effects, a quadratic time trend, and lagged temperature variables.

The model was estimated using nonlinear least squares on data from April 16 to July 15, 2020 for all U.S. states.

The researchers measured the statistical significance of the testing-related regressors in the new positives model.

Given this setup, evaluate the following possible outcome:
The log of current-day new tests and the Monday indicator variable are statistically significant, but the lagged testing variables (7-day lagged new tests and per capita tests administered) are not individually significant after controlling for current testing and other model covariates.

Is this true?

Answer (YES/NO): NO